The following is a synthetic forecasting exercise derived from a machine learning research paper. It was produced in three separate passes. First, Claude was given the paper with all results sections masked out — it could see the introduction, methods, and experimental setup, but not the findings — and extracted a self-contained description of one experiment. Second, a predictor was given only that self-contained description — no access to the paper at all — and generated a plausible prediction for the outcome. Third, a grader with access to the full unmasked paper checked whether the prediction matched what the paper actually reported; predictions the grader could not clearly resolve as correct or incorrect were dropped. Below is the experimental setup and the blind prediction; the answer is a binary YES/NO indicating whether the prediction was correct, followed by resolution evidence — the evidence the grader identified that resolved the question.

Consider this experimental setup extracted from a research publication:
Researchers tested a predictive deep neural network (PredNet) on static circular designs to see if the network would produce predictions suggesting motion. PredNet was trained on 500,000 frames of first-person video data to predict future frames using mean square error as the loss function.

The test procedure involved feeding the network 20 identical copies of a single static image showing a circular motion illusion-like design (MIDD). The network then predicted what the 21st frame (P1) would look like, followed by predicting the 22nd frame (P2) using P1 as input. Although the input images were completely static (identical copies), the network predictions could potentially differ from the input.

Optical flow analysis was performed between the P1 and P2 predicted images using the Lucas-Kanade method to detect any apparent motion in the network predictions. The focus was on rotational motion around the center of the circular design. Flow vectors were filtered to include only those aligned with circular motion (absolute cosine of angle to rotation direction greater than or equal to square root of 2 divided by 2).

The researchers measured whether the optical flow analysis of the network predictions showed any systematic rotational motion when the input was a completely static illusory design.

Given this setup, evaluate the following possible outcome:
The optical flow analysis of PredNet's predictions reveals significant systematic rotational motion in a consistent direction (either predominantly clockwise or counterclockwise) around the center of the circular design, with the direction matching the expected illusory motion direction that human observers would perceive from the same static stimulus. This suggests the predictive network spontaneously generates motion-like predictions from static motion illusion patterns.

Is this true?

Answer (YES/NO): YES